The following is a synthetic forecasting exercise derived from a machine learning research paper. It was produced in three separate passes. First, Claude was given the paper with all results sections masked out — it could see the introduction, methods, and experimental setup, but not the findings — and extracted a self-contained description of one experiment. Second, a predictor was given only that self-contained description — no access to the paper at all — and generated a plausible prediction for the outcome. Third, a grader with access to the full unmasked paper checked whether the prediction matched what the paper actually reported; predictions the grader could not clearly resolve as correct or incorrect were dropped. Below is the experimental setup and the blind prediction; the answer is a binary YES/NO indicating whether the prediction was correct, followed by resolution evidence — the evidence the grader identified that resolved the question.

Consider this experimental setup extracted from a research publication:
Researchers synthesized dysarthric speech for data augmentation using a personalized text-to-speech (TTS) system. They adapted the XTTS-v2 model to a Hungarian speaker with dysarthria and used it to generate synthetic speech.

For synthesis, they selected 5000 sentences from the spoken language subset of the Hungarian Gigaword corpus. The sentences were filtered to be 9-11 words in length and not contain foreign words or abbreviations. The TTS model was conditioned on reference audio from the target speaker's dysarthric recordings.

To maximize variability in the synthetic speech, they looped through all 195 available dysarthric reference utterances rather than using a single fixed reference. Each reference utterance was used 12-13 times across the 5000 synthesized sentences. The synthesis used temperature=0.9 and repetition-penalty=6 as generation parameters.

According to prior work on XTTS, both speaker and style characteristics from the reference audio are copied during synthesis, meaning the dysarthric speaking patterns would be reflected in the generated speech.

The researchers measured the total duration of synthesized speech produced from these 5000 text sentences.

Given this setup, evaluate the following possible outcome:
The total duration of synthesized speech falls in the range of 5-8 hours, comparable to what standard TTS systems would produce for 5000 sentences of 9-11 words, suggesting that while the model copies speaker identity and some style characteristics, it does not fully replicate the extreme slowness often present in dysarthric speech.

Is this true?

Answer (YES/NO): NO